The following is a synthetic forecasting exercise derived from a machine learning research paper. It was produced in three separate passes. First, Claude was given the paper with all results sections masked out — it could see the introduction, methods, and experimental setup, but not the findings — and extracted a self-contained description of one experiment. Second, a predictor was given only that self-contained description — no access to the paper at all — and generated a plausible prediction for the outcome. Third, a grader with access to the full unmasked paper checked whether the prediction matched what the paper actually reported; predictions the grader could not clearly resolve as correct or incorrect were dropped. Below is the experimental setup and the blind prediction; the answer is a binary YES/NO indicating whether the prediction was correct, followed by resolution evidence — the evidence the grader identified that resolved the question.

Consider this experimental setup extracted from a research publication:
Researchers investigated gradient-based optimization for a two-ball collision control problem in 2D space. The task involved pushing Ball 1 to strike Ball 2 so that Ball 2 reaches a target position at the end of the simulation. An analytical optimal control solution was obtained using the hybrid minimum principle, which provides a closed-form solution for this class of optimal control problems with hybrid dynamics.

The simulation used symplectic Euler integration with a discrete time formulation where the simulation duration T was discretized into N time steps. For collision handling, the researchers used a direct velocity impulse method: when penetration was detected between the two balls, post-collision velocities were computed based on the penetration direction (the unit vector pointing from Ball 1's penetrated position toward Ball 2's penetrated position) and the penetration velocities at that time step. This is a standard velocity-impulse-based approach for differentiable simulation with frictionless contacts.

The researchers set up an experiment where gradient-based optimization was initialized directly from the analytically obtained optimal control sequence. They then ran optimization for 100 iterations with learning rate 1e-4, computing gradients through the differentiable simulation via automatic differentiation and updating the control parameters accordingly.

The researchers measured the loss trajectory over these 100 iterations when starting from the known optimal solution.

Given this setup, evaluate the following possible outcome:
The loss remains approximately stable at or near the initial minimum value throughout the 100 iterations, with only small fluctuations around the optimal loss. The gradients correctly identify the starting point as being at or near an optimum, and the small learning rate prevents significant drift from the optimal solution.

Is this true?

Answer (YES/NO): NO